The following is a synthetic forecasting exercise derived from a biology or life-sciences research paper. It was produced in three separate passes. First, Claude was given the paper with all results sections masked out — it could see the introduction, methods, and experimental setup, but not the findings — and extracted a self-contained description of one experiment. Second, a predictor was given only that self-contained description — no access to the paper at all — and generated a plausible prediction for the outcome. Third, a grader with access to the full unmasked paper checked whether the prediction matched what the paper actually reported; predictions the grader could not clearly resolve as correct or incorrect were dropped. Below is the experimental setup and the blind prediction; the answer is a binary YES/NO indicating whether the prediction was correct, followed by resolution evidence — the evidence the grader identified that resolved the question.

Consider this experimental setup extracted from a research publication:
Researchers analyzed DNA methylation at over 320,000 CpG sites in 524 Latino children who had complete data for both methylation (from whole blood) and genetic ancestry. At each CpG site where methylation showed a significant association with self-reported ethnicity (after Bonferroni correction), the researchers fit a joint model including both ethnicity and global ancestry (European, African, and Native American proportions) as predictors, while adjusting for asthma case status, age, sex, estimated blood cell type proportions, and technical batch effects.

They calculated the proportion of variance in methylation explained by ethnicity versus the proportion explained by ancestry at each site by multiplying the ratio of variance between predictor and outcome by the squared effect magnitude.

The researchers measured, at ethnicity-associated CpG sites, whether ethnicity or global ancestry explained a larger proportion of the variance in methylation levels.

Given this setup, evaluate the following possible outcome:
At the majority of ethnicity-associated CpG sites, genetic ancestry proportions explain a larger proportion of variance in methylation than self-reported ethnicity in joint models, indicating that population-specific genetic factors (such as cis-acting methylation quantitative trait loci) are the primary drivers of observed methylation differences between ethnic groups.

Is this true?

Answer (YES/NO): YES